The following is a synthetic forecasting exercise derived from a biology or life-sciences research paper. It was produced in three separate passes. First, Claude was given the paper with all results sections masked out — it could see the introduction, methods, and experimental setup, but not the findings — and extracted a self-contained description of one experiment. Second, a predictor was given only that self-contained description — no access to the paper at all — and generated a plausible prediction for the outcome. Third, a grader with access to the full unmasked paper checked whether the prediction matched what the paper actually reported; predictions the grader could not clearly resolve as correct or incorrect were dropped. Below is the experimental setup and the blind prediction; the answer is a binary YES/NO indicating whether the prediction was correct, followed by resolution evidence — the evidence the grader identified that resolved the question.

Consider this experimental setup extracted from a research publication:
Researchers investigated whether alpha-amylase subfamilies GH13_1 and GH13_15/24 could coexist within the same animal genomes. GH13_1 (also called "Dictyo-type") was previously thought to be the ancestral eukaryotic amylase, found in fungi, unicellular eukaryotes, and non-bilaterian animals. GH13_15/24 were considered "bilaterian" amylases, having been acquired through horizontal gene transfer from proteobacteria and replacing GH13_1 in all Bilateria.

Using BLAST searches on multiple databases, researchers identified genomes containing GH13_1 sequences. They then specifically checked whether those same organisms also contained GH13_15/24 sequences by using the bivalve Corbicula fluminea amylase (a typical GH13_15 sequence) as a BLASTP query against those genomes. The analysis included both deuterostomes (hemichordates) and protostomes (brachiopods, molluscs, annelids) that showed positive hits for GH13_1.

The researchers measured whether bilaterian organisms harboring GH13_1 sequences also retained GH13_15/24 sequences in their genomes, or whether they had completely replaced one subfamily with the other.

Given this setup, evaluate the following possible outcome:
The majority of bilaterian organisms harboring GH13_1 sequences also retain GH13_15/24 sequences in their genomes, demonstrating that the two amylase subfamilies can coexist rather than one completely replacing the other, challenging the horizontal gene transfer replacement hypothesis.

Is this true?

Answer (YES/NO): YES